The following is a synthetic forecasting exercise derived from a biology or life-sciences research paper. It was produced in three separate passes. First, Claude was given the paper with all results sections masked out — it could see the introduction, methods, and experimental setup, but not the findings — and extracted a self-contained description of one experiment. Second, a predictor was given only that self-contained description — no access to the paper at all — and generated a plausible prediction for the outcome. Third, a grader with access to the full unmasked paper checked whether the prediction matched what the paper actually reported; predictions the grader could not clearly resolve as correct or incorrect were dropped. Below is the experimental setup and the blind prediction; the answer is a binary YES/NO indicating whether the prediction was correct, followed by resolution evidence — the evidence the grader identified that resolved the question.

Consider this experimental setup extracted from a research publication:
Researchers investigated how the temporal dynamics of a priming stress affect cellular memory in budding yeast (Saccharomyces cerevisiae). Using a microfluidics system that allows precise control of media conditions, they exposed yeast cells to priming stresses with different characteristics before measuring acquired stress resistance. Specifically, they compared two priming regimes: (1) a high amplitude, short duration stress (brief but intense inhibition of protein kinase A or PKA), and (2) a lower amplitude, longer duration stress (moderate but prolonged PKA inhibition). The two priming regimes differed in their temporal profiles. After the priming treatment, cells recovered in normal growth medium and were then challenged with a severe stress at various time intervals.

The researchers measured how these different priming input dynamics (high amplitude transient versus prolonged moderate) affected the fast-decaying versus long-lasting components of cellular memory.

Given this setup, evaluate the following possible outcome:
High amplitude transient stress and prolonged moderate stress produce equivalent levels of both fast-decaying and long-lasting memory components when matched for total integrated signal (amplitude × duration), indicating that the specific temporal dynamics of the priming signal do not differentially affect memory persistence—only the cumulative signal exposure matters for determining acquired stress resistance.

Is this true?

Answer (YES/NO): NO